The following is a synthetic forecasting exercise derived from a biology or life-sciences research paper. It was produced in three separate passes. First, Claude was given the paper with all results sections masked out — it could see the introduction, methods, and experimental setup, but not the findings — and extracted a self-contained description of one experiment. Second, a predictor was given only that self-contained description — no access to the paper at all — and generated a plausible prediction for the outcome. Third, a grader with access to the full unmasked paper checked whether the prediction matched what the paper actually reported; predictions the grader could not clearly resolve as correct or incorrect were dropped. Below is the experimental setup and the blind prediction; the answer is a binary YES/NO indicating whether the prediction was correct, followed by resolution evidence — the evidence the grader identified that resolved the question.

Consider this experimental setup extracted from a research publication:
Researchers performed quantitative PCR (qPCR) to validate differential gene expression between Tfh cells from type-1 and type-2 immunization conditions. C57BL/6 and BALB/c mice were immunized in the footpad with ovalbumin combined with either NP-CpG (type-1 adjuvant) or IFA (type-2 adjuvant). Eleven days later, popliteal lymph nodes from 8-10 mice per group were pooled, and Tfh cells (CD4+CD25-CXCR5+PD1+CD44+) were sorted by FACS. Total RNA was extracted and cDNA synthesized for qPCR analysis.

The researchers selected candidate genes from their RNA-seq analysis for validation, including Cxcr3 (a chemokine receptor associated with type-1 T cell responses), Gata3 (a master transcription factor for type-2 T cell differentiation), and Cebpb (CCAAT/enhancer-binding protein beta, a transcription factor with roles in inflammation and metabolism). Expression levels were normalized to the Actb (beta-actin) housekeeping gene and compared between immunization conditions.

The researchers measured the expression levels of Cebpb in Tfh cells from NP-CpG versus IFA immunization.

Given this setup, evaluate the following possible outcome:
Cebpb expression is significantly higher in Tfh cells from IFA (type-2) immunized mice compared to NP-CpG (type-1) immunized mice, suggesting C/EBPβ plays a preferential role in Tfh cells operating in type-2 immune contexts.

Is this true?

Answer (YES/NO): YES